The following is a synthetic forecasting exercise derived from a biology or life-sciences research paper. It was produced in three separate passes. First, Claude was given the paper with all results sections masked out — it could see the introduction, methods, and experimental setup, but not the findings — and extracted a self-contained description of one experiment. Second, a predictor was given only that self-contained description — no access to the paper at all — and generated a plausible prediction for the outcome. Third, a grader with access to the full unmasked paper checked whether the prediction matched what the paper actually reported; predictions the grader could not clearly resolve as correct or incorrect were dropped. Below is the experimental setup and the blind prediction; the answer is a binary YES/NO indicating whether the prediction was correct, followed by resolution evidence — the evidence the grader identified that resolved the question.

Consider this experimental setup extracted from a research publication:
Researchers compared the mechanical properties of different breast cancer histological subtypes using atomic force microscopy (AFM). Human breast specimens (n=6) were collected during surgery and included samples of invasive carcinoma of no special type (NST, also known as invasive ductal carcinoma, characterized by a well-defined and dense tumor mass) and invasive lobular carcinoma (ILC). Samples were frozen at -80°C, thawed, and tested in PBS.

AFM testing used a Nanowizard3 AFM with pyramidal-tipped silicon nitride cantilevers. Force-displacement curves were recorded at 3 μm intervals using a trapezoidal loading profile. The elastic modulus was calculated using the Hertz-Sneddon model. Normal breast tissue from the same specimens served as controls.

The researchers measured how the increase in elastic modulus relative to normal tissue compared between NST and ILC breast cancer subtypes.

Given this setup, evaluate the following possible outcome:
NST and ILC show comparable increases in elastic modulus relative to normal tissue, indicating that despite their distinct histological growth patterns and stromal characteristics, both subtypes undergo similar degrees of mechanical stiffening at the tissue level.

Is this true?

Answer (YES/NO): NO